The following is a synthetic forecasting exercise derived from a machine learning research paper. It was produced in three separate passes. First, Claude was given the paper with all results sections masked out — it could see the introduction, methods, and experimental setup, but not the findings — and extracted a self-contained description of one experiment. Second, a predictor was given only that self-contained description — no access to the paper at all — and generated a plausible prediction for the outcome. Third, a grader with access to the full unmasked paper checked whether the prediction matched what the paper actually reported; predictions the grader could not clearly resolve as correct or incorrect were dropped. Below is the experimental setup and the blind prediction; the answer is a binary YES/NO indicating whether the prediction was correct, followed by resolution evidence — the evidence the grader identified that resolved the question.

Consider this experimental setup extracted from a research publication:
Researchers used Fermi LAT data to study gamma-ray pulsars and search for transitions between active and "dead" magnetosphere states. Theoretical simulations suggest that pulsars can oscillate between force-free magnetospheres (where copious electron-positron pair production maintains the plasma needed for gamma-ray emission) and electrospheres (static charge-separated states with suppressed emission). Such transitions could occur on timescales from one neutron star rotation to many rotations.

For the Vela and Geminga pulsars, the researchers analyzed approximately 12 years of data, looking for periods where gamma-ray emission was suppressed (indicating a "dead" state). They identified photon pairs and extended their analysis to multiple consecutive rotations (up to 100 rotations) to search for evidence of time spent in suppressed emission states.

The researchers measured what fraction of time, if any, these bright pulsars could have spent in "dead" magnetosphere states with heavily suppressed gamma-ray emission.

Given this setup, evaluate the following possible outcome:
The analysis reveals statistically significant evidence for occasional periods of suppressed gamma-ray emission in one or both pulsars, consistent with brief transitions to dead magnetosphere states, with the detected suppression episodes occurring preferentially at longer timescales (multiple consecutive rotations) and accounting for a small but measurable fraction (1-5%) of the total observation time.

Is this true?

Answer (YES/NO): NO